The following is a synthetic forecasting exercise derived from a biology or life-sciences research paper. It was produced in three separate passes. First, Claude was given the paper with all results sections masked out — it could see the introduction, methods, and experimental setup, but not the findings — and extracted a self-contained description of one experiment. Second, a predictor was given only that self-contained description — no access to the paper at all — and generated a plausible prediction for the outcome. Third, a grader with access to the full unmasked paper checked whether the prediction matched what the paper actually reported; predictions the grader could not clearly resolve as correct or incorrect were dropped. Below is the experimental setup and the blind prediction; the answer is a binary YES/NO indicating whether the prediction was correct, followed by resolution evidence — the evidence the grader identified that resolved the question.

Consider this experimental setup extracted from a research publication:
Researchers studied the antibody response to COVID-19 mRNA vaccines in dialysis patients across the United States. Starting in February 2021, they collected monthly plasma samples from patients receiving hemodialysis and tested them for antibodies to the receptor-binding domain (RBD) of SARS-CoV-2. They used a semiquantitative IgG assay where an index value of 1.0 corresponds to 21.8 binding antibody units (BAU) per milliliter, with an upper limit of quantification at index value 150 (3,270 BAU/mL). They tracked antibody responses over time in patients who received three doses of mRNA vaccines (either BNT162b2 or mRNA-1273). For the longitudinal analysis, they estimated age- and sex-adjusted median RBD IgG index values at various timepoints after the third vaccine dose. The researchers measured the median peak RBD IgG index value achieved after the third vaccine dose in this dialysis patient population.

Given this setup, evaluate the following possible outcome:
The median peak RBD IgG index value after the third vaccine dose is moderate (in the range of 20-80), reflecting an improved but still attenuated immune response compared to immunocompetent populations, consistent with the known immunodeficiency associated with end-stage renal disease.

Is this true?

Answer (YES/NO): NO